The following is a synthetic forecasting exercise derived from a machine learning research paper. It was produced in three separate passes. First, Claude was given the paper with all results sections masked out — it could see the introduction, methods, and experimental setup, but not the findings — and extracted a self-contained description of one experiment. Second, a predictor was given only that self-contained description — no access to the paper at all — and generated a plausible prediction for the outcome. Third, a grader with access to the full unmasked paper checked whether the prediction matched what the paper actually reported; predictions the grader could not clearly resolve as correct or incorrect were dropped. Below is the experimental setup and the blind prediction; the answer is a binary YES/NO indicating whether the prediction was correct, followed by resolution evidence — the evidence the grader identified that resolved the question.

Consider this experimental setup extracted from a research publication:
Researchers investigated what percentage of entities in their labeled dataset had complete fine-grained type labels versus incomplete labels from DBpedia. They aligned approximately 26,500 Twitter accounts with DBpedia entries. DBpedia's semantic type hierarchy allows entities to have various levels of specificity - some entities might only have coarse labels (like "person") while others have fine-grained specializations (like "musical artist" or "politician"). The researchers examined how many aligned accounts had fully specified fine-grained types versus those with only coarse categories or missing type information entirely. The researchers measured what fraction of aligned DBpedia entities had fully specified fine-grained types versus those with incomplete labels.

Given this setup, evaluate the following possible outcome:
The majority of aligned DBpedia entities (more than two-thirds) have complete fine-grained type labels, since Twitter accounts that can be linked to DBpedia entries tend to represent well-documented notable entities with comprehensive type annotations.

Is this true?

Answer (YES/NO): YES